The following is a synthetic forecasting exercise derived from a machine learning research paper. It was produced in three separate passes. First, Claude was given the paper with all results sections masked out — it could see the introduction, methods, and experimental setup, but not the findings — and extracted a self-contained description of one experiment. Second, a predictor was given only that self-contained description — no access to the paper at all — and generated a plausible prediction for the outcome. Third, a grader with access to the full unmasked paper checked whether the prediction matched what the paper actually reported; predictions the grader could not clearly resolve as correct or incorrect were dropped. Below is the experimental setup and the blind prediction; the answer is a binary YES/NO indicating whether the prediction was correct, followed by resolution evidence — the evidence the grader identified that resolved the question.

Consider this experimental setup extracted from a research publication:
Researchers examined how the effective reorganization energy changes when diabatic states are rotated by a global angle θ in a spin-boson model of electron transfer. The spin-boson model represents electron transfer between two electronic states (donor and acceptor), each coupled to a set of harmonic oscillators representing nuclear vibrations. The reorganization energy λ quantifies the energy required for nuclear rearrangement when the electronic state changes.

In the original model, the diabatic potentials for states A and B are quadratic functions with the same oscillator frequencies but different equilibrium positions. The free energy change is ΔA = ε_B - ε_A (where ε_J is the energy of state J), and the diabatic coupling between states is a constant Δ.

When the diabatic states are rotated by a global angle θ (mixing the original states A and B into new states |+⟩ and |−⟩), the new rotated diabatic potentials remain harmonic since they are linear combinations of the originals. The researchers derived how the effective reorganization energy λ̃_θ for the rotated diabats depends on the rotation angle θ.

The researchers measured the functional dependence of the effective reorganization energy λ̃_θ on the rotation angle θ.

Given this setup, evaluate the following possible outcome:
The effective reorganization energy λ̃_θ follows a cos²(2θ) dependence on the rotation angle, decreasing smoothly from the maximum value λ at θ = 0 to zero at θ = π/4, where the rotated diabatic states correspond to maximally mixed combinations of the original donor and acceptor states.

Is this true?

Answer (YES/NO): YES